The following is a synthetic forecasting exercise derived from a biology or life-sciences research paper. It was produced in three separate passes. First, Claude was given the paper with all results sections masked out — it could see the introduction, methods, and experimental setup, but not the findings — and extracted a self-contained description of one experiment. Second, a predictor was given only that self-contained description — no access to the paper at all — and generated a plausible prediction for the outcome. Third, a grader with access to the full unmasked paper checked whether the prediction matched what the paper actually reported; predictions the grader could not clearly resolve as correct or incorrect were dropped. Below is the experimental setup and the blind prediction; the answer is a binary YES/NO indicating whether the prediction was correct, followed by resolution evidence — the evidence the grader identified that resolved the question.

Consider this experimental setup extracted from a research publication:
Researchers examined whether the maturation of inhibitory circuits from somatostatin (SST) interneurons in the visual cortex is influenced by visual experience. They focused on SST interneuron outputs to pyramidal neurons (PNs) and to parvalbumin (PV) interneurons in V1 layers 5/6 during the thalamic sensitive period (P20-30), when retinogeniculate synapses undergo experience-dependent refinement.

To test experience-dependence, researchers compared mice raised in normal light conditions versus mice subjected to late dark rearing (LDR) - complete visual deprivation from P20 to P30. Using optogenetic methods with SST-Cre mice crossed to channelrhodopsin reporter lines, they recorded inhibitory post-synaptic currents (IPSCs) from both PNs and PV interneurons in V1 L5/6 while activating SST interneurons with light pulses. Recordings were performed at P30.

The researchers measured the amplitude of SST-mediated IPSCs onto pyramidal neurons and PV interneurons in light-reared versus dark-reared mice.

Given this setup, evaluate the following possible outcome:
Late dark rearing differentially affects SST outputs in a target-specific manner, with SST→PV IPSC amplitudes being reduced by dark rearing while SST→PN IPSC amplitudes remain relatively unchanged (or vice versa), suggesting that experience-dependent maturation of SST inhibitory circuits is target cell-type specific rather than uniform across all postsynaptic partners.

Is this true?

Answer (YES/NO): YES